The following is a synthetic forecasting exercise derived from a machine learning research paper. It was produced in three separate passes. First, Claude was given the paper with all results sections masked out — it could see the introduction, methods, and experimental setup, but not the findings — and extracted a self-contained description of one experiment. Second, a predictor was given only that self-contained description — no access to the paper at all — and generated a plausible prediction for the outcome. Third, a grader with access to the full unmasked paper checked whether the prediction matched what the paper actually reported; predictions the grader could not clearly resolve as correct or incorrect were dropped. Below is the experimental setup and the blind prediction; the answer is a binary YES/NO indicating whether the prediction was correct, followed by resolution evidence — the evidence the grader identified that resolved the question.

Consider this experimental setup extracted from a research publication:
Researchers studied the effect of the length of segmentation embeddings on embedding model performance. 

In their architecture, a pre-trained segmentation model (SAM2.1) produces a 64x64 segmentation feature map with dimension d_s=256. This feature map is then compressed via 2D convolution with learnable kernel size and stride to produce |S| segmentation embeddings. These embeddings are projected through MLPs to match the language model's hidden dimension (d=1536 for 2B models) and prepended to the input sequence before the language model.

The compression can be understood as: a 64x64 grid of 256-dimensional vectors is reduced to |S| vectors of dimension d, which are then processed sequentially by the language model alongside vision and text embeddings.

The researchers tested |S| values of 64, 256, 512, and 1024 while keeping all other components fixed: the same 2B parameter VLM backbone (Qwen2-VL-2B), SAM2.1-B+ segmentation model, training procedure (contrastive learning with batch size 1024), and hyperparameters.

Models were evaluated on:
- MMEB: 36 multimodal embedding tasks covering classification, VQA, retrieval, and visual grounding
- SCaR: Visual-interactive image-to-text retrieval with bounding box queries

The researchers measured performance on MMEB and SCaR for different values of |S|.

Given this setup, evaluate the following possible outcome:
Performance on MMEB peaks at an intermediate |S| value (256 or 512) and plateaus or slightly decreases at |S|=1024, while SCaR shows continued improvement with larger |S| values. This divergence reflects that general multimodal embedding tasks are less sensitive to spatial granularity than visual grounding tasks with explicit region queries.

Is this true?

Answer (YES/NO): NO